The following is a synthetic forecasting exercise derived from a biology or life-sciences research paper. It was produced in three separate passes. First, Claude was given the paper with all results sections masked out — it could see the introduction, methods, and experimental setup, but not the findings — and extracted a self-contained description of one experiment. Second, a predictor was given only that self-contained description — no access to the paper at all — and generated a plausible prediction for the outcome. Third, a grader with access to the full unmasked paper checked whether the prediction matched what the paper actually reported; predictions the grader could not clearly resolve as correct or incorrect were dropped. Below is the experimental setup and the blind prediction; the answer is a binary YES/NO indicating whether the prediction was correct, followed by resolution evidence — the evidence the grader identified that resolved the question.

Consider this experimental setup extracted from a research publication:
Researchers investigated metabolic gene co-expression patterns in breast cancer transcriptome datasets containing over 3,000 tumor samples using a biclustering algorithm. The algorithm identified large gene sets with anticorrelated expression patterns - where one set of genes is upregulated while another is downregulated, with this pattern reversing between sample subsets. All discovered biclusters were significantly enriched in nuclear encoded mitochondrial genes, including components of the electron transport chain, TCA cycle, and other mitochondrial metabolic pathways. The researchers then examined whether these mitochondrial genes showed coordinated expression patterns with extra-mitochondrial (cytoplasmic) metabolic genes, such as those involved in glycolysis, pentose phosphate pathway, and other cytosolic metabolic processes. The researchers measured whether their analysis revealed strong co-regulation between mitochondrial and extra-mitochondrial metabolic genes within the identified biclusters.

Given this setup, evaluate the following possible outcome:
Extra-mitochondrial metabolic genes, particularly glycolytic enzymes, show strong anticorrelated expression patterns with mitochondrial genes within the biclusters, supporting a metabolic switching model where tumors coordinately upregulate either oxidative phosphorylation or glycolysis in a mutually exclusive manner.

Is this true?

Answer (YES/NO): NO